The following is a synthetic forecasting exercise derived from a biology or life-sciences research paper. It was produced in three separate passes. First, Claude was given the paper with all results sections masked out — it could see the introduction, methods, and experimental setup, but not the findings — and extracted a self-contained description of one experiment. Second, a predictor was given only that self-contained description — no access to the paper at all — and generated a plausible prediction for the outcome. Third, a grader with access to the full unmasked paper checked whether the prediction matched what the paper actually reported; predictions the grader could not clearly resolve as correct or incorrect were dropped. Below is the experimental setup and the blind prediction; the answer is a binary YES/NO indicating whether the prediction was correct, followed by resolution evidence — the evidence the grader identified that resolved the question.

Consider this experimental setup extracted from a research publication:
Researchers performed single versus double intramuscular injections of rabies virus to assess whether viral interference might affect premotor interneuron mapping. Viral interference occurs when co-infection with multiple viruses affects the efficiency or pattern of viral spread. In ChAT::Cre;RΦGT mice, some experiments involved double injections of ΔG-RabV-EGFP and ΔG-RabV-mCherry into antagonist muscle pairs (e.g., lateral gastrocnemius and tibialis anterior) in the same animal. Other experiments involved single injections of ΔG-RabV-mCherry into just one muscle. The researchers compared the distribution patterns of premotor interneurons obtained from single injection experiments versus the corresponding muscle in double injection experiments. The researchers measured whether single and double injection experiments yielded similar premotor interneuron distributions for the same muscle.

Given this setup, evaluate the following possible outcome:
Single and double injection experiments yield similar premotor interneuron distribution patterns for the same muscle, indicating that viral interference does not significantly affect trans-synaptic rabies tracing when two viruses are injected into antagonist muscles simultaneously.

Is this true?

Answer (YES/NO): YES